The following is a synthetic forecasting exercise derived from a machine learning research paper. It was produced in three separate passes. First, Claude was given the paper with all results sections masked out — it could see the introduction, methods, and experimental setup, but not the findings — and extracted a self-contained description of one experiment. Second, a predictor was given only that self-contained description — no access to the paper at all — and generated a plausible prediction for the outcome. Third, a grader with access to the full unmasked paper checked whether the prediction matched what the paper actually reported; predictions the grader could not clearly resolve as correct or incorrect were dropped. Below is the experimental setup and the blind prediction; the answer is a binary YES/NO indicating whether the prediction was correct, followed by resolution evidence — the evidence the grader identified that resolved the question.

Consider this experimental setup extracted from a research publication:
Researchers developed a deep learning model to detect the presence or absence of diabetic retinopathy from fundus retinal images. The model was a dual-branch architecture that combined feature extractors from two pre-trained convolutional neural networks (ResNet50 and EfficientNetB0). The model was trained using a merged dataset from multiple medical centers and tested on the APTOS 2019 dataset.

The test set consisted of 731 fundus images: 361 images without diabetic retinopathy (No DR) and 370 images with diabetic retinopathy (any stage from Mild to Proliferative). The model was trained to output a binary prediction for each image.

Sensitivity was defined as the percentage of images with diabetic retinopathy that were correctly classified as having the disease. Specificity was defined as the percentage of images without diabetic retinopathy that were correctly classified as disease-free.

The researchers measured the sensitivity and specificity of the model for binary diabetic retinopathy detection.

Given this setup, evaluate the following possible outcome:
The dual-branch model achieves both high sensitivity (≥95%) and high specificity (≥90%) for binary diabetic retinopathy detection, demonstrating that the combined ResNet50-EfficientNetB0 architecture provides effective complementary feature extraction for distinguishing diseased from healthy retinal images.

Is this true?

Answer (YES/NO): YES